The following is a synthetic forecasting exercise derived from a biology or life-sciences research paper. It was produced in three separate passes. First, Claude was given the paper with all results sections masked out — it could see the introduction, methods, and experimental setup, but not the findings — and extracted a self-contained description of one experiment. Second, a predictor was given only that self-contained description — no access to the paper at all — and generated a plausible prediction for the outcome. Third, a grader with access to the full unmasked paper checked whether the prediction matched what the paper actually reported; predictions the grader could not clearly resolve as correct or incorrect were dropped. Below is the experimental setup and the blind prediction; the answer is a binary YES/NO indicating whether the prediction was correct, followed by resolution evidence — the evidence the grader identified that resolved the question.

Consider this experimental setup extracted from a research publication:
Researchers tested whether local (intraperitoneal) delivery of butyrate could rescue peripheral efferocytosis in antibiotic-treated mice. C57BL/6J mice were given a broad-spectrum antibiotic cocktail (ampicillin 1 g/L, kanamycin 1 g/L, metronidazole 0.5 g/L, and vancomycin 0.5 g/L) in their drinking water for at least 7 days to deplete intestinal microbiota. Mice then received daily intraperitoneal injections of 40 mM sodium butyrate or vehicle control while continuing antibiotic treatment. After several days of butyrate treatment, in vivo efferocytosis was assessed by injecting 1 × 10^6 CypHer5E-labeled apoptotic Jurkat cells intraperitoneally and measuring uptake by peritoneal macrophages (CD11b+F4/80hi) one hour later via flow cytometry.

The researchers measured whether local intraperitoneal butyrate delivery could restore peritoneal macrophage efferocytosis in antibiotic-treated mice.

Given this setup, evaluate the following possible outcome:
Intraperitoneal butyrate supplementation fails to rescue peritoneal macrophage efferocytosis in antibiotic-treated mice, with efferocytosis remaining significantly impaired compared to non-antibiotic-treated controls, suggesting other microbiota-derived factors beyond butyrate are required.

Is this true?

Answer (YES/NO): NO